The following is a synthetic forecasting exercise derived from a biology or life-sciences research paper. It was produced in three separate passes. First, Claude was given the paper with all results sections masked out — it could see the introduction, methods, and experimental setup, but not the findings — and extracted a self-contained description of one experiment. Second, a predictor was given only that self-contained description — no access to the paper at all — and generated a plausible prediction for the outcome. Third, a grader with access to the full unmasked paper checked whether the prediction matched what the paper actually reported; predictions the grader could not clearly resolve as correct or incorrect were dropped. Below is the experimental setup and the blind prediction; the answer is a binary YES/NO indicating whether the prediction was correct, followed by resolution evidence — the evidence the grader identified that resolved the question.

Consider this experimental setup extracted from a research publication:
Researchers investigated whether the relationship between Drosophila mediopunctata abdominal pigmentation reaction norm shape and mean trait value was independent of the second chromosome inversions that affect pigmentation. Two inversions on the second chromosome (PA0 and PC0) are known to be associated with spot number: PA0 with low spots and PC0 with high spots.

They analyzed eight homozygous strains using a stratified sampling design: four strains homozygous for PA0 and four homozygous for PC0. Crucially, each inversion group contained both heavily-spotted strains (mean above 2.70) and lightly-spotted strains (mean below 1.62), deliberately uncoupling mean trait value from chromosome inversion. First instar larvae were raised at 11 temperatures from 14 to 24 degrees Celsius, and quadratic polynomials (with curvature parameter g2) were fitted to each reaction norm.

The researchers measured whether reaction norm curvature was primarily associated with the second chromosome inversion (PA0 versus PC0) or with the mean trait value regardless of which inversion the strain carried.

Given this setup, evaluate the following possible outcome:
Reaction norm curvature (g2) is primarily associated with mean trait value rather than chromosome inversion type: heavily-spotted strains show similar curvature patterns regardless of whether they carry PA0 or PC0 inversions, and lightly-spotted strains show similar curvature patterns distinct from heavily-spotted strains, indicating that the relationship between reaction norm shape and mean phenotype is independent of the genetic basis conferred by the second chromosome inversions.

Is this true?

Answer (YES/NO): YES